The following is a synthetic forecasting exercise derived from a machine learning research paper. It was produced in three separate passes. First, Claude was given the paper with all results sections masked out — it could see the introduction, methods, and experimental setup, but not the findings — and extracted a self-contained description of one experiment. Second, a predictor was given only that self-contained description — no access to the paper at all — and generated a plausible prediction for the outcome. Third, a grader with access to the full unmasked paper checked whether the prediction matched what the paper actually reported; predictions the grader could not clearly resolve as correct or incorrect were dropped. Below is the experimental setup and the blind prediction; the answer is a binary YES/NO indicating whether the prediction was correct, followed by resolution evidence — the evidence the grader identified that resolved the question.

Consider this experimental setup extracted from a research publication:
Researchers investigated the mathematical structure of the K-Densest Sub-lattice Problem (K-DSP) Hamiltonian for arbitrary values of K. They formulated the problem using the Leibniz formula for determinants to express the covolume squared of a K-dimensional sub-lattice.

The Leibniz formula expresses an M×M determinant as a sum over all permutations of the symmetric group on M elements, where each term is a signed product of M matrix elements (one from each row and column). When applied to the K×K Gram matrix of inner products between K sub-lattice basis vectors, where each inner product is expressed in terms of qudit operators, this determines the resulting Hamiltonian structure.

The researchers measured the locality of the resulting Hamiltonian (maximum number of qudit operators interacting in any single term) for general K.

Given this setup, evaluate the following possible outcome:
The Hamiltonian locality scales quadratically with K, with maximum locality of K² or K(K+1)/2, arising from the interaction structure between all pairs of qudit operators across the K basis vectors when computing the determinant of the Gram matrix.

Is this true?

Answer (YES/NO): NO